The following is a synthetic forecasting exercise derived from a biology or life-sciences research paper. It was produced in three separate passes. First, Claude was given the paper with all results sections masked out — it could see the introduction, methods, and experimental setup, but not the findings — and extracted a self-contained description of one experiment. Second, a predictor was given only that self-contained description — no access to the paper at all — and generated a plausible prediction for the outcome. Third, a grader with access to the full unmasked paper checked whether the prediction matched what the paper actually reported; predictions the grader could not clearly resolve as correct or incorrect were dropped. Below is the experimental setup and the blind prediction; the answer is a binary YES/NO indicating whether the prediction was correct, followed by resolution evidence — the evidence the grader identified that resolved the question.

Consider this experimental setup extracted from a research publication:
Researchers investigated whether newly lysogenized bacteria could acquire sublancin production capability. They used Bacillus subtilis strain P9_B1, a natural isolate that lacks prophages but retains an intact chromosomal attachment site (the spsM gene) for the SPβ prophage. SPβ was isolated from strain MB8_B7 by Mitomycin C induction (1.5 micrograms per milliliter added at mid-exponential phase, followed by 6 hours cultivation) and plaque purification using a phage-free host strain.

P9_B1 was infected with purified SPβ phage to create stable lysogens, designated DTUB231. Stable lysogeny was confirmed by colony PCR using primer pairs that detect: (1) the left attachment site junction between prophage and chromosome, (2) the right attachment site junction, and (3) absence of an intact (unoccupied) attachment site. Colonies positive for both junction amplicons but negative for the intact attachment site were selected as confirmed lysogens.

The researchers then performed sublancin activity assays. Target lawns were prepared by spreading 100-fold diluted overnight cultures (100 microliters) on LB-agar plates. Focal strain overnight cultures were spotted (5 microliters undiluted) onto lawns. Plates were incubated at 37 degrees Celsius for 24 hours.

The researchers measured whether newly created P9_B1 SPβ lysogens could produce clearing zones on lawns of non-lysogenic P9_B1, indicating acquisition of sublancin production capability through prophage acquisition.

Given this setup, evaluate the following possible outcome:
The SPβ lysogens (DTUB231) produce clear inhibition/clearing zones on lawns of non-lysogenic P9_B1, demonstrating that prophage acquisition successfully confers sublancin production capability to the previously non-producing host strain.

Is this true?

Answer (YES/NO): YES